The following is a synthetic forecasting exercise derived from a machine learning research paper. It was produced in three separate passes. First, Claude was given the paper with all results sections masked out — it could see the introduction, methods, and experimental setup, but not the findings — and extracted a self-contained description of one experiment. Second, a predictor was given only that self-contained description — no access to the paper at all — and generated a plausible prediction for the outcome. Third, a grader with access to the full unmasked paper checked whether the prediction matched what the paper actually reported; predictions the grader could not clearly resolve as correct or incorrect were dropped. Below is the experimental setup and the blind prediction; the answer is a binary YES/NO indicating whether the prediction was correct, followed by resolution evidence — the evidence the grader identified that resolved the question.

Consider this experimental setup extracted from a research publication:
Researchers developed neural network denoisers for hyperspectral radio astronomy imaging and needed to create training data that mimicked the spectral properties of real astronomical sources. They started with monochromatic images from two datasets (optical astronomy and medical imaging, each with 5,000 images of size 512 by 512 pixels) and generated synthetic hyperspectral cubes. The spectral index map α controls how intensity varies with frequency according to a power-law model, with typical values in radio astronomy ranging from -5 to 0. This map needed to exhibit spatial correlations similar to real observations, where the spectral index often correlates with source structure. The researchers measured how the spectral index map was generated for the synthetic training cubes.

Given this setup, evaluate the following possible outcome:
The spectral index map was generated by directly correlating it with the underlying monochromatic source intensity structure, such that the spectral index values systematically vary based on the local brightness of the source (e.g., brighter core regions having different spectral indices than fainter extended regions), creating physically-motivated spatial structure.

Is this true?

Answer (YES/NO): YES